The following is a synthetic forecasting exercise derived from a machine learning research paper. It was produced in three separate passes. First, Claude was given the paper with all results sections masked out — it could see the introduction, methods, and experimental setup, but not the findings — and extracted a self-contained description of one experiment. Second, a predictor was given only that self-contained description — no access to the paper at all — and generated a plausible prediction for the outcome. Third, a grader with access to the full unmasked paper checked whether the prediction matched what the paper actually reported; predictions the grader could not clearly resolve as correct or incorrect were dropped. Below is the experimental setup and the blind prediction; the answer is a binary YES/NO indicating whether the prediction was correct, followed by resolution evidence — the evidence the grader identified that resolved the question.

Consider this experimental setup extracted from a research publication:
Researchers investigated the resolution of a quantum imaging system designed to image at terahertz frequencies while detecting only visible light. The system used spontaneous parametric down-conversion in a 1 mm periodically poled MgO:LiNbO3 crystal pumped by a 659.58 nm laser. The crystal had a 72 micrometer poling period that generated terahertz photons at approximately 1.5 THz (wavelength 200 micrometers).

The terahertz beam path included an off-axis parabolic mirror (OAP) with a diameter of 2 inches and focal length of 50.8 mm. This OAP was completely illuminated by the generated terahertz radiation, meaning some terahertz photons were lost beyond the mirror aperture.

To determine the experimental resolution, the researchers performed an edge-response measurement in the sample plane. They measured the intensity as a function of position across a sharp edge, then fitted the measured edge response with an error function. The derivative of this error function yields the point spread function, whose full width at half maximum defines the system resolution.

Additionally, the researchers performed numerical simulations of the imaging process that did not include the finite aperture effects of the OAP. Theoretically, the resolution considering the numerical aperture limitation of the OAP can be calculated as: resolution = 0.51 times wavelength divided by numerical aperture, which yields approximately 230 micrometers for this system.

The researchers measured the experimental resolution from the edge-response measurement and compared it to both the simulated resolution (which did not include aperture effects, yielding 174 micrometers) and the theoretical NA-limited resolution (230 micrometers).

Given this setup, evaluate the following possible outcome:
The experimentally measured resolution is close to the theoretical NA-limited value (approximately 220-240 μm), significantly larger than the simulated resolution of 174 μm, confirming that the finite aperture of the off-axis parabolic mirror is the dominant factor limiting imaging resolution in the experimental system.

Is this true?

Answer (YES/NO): YES